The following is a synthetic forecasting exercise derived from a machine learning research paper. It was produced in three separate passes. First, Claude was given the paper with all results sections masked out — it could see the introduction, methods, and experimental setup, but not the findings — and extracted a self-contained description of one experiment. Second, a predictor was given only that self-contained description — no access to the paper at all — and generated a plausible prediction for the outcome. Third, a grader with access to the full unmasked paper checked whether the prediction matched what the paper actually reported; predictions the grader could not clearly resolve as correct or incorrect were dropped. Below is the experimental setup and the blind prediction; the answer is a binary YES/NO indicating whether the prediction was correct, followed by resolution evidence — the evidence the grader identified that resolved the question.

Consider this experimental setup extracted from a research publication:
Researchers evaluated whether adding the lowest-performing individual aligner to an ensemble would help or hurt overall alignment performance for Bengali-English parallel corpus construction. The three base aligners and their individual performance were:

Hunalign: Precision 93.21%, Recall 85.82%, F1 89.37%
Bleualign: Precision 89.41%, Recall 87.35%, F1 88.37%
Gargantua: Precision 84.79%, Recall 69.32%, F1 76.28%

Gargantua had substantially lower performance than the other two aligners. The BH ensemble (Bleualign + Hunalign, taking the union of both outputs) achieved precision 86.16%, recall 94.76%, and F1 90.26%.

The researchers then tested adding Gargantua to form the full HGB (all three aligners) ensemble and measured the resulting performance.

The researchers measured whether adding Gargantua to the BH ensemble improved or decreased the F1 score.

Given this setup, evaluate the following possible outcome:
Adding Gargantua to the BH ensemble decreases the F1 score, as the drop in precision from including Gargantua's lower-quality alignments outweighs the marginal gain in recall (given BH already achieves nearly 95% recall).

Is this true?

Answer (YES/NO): YES